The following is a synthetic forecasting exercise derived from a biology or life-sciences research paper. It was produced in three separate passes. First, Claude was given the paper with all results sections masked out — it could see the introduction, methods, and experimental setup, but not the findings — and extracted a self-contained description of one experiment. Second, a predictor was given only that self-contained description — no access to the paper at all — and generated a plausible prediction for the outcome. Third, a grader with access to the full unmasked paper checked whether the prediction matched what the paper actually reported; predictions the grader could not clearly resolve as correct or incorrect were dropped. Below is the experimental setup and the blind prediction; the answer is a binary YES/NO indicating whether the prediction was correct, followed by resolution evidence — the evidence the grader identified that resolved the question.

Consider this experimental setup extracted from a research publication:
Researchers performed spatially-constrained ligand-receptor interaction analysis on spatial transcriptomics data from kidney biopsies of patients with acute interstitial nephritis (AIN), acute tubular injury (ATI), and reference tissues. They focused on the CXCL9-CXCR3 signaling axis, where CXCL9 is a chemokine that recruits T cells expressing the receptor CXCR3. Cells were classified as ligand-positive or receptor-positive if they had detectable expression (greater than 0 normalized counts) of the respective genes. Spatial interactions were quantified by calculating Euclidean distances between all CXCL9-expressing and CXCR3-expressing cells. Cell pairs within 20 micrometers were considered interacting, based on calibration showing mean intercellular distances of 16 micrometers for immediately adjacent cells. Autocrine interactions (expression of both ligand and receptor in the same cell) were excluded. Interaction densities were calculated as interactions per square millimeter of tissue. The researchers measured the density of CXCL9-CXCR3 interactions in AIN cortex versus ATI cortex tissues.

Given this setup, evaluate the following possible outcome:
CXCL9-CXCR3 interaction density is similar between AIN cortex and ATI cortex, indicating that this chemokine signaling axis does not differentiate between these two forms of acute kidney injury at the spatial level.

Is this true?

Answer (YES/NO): NO